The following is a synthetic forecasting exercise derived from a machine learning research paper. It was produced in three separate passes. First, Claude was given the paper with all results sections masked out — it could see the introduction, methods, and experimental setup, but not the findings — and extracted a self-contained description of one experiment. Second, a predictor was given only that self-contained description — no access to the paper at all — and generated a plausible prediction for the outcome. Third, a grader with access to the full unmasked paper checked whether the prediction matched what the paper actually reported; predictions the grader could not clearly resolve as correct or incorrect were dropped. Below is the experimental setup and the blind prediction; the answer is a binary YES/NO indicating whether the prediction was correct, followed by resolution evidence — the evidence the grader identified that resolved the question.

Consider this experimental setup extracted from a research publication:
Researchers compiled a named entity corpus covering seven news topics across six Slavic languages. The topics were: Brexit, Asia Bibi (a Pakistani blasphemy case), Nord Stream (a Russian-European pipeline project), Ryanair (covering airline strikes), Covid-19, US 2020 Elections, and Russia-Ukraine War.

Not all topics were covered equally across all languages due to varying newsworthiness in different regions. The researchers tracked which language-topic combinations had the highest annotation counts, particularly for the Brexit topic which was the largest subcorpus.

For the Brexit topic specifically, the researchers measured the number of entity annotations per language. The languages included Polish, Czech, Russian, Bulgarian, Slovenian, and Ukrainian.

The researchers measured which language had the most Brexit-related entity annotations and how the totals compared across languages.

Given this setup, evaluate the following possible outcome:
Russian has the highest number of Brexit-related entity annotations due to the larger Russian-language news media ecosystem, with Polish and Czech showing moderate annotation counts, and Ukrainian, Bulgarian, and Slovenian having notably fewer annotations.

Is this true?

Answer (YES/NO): NO